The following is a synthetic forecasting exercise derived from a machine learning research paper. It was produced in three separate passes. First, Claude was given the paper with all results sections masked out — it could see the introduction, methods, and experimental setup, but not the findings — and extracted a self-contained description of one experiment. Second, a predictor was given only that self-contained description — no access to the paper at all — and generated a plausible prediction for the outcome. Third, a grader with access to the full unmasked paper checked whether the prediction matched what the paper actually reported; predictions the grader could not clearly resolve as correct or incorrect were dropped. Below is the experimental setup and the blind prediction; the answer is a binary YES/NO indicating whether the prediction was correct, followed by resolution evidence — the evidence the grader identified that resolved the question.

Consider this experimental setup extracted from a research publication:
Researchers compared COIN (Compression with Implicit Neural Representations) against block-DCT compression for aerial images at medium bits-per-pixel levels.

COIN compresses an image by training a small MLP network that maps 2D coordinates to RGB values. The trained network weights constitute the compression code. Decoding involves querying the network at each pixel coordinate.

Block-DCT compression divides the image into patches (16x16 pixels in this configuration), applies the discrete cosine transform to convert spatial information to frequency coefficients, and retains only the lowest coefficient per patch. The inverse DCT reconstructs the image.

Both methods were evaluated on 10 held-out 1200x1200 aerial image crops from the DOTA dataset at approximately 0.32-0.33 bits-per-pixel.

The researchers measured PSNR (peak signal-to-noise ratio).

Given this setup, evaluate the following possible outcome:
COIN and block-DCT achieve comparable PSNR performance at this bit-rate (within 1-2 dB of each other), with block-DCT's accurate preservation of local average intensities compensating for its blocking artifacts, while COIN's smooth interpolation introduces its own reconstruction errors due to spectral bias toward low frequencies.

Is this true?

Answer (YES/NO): NO